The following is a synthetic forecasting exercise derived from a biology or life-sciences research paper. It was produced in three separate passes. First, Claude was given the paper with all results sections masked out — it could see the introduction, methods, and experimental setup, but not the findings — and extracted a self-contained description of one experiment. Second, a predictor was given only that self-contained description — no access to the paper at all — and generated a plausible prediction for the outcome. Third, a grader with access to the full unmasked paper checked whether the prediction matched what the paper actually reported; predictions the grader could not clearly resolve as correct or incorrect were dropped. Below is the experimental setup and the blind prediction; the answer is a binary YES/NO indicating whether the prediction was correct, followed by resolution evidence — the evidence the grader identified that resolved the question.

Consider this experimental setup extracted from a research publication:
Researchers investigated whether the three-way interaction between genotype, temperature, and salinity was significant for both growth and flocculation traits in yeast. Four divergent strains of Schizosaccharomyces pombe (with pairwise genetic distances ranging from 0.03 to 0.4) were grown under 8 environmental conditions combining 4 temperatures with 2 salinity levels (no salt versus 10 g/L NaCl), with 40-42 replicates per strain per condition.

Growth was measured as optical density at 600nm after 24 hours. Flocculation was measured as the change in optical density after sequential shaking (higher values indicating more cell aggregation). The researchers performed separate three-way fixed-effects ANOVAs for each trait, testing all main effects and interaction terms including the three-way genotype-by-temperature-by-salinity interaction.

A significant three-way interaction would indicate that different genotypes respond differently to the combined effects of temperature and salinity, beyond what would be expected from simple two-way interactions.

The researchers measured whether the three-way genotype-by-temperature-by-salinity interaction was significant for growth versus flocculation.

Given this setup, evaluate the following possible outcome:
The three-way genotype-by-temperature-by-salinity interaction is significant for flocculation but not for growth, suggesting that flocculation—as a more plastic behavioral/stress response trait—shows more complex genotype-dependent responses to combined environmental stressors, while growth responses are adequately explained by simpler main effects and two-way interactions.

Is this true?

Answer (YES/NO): NO